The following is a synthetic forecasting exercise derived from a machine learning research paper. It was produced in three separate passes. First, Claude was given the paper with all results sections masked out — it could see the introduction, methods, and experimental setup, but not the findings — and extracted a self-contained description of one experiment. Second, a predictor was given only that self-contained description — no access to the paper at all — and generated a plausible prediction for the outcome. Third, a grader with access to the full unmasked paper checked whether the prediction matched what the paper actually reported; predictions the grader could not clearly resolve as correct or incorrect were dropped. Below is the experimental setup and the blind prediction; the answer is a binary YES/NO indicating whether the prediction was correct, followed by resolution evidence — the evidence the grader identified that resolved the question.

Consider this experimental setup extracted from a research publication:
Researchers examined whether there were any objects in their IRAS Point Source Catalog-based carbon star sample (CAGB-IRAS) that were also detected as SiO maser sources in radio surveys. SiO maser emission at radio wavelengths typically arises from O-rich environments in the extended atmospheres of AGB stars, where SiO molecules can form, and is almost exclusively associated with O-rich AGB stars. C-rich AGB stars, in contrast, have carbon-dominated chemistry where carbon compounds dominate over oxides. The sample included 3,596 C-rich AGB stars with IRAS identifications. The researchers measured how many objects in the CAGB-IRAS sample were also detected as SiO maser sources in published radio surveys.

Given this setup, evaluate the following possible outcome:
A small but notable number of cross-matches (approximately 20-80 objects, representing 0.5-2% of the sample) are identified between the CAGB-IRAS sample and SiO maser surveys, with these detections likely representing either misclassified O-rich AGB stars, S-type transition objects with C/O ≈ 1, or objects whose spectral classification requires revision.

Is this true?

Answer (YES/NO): NO